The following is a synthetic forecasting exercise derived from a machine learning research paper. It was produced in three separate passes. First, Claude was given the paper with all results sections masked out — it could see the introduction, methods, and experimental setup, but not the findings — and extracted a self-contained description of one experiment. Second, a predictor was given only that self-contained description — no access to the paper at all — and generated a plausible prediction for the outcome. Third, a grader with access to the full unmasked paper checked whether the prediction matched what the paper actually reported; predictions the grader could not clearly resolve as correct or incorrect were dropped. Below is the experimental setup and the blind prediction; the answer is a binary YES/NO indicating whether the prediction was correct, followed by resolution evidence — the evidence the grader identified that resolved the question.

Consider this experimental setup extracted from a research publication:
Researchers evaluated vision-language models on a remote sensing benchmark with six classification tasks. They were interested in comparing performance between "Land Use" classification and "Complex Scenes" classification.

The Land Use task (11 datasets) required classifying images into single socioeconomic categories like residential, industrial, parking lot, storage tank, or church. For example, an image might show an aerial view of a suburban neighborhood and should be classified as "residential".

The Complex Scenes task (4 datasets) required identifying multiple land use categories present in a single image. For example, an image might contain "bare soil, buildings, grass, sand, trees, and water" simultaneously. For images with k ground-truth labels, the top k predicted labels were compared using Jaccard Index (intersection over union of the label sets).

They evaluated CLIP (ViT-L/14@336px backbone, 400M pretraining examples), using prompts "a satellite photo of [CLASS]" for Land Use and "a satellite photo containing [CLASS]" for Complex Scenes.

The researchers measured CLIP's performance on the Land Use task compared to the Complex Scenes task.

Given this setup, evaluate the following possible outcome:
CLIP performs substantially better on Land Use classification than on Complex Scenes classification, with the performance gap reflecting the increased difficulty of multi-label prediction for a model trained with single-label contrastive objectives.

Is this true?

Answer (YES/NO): YES